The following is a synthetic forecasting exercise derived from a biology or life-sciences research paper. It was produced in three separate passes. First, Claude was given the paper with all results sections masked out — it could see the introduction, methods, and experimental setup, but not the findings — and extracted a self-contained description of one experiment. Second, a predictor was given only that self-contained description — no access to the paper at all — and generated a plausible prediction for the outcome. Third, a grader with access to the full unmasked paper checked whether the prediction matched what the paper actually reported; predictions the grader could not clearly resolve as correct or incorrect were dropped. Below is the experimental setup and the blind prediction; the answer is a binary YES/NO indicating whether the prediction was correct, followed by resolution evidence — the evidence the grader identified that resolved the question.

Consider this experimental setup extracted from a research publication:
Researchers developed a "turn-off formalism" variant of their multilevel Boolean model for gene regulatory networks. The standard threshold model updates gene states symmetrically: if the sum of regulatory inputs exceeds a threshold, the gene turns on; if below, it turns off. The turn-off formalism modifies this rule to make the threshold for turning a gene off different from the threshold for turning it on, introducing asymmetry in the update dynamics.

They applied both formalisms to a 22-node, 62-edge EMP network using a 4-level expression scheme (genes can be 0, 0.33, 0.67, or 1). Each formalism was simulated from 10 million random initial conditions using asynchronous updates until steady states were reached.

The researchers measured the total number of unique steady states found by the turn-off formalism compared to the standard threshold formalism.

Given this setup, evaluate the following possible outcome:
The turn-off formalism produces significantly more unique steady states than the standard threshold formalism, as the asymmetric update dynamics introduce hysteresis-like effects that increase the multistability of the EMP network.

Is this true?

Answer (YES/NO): NO